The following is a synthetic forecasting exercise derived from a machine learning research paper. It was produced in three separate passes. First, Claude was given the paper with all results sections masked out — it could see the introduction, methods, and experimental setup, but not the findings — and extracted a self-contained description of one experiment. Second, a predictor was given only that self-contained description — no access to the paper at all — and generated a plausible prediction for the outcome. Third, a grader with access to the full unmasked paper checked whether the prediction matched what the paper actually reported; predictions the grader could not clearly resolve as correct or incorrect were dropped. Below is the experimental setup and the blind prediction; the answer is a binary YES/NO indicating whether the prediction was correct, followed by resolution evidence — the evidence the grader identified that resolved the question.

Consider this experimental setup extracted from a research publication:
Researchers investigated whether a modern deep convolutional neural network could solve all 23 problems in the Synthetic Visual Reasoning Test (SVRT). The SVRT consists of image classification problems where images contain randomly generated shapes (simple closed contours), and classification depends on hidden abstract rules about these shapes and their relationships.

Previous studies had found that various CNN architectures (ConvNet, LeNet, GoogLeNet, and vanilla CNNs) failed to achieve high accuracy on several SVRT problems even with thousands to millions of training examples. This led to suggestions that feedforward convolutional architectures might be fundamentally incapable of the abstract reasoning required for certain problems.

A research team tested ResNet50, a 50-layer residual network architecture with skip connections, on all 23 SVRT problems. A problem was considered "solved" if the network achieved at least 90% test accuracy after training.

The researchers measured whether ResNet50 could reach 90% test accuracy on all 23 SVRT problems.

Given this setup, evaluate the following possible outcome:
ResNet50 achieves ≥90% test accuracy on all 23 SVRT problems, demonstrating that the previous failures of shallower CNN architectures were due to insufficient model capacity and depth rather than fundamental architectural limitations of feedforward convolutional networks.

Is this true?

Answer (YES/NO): YES